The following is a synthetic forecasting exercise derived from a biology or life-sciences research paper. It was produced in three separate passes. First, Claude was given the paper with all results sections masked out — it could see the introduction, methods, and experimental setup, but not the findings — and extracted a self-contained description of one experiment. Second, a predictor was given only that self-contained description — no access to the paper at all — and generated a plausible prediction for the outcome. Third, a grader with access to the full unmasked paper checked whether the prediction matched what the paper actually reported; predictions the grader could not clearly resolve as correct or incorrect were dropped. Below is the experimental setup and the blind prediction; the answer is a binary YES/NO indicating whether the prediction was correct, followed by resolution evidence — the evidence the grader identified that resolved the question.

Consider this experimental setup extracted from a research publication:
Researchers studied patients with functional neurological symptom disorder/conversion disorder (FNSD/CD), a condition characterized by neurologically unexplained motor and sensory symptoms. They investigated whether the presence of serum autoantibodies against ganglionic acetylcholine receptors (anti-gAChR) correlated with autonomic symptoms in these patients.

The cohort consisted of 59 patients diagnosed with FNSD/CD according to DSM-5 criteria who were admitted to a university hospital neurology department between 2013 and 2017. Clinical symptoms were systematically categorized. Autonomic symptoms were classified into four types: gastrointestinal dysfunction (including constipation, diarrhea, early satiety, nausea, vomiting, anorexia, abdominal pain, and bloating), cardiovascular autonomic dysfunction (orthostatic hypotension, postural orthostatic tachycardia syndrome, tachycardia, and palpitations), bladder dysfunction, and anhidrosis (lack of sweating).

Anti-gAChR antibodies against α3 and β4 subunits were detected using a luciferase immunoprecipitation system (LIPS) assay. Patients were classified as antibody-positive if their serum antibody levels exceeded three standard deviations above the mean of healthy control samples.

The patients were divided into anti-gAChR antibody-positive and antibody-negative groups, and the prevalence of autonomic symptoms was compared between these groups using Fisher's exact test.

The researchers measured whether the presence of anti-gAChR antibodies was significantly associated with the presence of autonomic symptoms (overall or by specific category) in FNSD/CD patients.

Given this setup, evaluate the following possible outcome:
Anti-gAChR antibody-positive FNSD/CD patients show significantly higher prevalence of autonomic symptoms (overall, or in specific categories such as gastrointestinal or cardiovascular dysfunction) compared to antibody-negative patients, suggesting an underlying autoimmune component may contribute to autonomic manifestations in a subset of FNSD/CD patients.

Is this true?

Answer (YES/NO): YES